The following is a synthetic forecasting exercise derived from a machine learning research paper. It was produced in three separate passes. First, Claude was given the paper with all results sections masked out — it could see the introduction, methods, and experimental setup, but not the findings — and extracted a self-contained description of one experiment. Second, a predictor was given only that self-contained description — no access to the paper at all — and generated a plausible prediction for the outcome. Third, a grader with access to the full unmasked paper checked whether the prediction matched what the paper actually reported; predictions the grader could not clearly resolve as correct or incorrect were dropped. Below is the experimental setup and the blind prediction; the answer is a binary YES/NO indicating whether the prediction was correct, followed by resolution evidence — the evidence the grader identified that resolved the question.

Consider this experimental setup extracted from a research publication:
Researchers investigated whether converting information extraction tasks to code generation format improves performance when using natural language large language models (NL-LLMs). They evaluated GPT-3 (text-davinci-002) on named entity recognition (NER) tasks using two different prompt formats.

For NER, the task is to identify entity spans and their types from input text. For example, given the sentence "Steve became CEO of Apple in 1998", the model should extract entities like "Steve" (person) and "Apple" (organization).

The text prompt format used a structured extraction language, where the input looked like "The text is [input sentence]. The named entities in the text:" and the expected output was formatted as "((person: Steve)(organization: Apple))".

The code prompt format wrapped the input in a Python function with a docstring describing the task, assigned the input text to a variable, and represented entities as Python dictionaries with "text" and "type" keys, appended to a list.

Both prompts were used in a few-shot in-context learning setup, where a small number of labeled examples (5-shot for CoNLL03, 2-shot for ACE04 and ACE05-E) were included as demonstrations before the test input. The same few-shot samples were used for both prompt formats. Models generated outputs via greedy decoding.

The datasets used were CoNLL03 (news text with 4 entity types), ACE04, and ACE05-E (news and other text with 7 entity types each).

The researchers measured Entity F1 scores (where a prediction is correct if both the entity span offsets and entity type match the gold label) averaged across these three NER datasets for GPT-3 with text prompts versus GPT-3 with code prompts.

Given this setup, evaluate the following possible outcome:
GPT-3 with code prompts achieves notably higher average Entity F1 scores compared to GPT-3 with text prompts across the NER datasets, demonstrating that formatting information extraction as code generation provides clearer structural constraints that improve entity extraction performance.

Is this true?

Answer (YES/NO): YES